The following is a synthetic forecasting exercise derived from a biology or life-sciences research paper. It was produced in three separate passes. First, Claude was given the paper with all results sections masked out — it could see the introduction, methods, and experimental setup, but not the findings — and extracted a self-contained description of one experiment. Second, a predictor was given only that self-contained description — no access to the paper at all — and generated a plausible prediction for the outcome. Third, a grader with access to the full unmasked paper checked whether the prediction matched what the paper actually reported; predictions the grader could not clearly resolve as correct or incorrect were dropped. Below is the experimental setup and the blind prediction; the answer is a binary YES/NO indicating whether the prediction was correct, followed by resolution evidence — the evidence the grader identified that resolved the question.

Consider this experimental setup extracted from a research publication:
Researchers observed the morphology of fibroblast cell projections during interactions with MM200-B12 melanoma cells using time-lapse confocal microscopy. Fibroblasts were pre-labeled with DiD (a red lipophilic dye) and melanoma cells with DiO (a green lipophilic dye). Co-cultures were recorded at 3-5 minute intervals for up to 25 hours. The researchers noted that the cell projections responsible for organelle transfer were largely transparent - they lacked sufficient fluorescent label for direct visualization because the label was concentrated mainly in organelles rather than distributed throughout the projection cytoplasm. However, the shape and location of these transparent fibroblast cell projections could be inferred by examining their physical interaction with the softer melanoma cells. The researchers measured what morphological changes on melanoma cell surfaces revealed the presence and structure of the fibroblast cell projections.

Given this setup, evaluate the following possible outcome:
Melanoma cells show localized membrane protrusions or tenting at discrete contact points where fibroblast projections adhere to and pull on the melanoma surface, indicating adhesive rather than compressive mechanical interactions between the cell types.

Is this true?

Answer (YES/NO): NO